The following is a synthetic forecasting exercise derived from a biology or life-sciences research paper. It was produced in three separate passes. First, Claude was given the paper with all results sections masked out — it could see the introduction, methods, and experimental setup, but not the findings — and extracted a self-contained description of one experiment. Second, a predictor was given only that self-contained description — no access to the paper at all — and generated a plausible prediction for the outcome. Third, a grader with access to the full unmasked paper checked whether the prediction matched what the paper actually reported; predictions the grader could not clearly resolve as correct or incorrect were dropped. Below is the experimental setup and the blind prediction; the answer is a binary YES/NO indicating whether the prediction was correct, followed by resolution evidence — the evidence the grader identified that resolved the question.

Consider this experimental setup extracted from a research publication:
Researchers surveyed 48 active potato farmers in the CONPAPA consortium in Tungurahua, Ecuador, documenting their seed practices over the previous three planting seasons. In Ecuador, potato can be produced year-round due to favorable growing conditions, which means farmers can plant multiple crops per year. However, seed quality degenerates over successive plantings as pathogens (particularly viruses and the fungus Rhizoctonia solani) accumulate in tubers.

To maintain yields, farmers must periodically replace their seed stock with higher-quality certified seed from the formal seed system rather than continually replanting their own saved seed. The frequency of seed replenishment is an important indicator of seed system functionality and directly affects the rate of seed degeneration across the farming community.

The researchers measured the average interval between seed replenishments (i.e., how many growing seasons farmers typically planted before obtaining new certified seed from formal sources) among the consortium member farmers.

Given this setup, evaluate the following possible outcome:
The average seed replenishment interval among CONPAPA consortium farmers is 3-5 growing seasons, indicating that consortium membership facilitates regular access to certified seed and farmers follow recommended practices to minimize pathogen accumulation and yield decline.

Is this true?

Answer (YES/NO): YES